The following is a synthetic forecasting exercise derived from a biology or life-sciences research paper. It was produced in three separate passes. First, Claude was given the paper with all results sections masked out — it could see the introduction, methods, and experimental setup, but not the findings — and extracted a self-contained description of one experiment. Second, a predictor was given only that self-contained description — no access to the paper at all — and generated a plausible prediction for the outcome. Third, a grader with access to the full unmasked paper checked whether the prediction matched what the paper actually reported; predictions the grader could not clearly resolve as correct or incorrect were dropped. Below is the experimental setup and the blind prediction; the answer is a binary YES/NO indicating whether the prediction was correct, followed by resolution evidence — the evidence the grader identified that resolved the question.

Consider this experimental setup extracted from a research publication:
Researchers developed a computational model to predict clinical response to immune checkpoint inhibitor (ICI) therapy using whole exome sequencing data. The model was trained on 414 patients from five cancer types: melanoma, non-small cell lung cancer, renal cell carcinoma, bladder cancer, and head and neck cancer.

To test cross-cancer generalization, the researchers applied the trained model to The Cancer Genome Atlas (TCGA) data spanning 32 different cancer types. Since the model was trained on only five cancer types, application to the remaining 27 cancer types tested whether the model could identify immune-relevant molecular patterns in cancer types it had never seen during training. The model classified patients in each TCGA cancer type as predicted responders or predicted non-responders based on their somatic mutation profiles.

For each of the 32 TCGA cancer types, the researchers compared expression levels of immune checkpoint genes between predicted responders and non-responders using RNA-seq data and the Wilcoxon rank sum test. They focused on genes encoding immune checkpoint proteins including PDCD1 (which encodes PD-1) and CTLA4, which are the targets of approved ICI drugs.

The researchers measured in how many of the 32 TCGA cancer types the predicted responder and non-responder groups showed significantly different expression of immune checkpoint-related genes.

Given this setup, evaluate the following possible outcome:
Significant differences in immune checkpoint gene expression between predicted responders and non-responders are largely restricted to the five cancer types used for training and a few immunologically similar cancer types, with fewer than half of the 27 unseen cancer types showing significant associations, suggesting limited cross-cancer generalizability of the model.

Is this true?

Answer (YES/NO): NO